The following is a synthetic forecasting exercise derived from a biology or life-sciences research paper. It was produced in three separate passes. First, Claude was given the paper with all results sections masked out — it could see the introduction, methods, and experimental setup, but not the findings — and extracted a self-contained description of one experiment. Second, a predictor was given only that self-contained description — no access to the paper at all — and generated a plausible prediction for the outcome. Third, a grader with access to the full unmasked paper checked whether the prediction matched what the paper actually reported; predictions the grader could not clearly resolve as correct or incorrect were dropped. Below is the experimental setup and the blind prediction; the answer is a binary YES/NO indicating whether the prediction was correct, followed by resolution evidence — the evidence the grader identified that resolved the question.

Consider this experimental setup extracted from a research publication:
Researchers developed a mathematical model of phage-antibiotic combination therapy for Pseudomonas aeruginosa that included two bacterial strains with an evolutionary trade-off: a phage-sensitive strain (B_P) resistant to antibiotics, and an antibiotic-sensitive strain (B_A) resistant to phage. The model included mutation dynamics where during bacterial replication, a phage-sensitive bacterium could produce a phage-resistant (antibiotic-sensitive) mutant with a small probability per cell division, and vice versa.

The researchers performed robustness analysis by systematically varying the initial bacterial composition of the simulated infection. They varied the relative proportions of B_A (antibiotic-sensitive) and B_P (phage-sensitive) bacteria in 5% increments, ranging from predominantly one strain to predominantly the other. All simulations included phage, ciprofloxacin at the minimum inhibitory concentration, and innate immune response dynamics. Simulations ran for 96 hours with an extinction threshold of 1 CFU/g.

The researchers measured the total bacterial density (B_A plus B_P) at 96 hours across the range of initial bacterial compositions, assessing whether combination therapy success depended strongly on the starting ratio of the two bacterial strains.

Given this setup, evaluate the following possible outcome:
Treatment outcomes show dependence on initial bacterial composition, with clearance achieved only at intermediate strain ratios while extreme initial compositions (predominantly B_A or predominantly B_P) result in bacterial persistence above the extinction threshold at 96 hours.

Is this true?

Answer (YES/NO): NO